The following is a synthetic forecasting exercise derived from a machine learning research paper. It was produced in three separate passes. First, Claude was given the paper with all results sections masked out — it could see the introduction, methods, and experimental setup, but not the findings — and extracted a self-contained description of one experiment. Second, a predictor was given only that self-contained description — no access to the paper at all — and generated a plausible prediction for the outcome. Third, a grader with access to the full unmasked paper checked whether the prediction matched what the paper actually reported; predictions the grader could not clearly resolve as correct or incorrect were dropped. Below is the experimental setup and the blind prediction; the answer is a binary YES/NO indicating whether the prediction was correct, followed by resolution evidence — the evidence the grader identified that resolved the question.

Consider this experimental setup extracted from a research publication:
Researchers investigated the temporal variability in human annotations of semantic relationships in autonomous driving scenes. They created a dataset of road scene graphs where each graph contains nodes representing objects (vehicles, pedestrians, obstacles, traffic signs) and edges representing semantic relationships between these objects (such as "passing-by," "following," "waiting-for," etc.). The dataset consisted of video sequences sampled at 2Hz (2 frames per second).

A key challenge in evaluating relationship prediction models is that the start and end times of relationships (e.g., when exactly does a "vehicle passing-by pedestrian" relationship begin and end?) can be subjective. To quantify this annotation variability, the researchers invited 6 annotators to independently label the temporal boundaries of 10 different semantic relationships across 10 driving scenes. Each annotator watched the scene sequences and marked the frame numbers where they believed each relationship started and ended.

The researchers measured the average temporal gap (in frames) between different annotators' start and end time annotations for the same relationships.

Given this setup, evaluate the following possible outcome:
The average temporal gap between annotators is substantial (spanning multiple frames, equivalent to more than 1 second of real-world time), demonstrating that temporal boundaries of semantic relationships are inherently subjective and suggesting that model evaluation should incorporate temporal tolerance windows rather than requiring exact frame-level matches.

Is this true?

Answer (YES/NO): YES